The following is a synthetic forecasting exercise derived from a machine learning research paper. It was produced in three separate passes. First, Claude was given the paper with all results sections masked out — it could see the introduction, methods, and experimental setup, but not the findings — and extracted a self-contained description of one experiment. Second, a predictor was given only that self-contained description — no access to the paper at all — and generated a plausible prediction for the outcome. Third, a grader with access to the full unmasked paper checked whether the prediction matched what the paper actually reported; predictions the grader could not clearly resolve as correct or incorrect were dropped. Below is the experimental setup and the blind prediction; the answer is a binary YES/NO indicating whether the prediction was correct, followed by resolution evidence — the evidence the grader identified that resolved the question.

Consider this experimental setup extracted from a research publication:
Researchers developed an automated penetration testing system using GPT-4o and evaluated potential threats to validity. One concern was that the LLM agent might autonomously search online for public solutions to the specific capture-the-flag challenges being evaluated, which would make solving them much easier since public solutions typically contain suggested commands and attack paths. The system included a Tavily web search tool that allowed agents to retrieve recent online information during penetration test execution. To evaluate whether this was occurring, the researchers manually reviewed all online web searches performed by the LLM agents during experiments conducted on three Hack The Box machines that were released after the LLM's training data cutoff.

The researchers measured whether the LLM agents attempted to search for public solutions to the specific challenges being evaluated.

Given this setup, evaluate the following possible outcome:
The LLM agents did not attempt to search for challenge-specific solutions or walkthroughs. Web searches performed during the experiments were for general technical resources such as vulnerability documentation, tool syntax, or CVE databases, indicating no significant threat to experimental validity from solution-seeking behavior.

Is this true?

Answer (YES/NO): NO